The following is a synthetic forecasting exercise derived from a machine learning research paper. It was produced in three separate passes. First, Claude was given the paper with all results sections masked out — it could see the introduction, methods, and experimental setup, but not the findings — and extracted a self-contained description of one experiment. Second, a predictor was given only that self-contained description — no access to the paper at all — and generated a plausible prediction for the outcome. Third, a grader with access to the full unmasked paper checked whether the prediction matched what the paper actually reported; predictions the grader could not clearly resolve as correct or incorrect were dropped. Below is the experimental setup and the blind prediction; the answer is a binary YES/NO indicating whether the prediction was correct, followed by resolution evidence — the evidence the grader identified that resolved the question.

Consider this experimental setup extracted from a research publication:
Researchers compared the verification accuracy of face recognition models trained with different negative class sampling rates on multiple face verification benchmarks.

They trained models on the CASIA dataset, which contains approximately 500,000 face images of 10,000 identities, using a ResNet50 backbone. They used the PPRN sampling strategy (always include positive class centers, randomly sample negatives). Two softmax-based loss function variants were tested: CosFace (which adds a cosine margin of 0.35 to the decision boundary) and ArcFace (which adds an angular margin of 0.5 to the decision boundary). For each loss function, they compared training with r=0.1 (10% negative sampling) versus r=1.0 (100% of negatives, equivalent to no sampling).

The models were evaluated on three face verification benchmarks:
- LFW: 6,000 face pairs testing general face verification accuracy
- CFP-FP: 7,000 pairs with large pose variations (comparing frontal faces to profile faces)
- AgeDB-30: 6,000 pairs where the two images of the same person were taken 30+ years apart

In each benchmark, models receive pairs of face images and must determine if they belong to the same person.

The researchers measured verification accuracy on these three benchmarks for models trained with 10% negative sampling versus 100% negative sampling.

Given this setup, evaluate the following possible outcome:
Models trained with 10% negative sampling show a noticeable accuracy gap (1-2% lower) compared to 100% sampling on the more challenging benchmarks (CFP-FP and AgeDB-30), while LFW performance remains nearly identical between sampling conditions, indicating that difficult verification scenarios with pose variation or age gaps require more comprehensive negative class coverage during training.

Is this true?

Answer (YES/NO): NO